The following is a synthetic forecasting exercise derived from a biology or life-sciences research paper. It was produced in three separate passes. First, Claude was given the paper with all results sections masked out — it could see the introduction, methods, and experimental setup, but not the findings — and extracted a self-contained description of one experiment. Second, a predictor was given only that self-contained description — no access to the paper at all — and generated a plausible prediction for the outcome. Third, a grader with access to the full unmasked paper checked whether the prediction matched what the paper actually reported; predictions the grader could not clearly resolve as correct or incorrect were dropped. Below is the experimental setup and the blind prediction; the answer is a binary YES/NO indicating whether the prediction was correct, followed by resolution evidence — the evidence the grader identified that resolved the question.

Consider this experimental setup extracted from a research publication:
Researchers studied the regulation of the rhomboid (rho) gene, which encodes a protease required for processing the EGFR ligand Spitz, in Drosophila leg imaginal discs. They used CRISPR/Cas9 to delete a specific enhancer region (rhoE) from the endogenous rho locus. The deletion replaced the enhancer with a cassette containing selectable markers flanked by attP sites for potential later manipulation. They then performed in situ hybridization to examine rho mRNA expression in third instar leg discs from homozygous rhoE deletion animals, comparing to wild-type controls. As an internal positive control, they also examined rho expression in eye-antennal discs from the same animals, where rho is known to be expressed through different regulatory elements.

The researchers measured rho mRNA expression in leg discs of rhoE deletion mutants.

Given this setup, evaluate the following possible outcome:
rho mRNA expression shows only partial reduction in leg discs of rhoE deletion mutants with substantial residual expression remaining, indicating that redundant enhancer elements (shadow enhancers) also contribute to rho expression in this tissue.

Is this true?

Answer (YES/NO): NO